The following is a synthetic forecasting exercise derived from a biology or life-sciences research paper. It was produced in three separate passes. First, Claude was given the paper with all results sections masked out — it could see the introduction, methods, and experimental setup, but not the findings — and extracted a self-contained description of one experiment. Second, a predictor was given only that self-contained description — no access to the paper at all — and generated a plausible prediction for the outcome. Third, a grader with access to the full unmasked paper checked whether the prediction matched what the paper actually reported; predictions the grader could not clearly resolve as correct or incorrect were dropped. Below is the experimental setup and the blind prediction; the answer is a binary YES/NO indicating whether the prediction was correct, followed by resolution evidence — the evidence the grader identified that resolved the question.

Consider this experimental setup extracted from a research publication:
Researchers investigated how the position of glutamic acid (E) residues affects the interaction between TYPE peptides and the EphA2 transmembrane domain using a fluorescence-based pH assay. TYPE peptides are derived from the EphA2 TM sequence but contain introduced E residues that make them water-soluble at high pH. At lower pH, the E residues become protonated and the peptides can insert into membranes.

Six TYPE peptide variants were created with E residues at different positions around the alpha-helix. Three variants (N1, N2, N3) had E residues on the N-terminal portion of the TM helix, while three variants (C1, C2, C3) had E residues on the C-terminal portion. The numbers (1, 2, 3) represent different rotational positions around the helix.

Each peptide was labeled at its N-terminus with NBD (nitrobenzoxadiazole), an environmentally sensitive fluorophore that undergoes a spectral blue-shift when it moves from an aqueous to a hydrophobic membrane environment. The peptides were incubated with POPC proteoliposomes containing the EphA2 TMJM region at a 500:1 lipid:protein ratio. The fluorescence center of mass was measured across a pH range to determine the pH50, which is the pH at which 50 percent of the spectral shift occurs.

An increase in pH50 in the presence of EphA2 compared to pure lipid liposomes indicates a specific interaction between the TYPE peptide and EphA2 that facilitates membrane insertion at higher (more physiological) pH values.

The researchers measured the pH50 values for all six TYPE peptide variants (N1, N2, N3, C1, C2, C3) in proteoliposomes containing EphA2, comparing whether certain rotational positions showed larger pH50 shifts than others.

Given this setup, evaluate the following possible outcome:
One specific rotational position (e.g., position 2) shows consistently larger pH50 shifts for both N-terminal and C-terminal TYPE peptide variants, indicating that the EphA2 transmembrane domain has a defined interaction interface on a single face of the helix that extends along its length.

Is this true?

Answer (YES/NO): NO